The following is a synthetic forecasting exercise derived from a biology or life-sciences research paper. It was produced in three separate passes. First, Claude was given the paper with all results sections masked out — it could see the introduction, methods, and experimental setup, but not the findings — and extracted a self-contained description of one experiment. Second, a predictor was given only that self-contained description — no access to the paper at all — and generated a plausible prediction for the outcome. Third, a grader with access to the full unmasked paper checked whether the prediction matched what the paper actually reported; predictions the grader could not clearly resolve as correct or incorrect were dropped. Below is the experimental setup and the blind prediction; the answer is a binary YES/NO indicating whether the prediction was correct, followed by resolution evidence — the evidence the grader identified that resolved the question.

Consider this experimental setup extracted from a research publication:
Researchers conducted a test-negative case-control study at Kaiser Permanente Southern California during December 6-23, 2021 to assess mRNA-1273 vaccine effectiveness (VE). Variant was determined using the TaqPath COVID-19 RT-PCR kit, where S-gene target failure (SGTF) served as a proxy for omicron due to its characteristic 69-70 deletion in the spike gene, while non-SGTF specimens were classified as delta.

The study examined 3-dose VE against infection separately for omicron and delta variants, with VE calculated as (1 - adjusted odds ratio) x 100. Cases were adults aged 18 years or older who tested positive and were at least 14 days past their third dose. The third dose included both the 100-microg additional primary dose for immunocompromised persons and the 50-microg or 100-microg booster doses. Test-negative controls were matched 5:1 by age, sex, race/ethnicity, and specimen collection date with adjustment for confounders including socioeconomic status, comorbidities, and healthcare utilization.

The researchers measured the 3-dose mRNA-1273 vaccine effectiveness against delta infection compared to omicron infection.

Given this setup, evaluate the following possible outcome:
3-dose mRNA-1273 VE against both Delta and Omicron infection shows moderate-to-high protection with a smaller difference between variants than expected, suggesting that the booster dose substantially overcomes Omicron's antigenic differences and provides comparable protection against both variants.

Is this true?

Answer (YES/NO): NO